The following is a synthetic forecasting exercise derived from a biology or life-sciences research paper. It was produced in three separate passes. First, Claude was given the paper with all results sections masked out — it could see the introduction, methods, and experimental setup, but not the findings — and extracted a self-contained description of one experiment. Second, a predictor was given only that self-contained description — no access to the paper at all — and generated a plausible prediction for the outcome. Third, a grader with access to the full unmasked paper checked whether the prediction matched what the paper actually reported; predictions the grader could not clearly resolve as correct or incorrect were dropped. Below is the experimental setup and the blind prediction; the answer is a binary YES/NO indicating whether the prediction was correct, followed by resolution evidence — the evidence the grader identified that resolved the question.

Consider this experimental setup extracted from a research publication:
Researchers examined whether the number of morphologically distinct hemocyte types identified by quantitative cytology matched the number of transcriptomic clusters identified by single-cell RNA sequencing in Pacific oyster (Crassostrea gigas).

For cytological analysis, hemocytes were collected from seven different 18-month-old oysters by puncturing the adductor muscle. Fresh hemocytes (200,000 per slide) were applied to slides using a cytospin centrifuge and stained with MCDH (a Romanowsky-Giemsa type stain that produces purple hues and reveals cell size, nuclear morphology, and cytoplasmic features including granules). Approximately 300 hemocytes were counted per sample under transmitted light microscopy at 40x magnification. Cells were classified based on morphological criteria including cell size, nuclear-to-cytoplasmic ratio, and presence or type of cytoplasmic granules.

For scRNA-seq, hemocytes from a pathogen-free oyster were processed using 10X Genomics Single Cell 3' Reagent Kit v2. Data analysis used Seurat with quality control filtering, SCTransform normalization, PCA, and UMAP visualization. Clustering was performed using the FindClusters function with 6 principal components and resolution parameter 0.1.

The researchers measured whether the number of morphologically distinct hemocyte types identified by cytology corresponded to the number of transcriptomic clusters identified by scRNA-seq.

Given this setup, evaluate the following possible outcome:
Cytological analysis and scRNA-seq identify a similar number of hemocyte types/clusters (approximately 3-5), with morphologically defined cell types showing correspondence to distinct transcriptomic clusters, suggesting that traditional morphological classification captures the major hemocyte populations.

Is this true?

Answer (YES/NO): NO